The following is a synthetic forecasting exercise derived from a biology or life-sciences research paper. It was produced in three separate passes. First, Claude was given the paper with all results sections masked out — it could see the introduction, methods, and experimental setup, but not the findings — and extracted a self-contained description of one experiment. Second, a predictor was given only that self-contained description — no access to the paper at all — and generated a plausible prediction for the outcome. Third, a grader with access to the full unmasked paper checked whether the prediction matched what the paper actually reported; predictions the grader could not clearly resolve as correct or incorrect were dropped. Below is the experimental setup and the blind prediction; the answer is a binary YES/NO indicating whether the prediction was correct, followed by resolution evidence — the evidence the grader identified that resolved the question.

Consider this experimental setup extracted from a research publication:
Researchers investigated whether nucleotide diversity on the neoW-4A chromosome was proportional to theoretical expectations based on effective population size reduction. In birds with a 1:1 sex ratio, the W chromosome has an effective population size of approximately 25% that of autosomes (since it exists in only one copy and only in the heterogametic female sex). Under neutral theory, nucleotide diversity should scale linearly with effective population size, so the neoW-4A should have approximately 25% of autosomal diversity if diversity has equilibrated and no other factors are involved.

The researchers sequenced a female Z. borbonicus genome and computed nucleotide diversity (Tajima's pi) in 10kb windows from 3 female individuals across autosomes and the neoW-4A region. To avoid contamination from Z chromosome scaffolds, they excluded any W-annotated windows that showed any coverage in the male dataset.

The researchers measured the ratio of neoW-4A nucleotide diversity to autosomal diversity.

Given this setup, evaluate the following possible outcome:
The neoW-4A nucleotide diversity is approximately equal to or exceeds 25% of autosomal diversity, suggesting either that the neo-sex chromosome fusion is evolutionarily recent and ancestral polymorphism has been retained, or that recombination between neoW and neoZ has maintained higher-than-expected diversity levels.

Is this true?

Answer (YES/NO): YES